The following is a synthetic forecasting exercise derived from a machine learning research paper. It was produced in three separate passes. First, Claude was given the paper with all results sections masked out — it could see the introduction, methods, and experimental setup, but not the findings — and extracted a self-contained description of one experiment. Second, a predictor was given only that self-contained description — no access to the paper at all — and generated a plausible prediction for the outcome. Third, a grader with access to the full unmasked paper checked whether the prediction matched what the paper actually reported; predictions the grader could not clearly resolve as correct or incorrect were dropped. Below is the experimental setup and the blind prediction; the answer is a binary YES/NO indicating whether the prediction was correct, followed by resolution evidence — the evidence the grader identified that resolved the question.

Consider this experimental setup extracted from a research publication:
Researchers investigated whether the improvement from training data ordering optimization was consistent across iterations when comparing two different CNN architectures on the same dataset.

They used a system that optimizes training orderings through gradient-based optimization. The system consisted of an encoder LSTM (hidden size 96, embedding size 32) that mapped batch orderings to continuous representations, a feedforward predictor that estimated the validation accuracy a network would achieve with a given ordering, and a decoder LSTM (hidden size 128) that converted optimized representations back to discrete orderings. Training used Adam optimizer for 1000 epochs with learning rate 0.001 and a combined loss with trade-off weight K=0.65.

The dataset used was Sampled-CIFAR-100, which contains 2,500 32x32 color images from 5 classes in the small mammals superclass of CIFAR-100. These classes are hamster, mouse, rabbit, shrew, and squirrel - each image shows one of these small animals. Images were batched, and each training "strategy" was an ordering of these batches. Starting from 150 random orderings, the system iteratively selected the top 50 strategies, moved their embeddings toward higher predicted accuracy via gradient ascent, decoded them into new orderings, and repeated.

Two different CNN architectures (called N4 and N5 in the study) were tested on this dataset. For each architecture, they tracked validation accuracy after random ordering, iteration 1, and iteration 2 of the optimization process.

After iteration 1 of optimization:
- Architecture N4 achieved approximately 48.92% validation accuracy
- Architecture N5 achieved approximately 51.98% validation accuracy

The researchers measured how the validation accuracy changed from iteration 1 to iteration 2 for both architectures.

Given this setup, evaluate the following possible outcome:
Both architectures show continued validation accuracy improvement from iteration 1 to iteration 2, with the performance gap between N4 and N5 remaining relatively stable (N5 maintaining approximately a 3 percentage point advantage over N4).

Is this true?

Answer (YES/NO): NO